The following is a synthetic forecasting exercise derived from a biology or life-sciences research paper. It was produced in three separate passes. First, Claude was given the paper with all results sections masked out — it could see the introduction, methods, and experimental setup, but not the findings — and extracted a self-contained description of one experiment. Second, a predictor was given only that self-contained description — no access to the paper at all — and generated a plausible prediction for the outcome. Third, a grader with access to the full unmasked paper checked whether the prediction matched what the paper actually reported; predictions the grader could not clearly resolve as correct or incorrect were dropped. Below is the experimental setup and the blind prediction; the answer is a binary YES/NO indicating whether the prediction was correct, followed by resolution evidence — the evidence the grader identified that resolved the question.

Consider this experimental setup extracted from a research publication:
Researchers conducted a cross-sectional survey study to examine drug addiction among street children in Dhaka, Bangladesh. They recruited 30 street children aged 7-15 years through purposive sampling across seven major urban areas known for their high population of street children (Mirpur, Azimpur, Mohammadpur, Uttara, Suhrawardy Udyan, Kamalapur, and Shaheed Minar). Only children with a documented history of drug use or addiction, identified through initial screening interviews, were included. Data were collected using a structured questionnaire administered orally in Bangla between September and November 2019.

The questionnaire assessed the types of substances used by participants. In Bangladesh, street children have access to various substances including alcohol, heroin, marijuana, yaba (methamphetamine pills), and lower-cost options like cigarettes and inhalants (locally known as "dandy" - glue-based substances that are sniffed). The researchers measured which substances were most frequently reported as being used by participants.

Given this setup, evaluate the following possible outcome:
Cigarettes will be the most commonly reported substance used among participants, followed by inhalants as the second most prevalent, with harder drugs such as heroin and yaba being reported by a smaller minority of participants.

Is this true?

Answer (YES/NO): YES